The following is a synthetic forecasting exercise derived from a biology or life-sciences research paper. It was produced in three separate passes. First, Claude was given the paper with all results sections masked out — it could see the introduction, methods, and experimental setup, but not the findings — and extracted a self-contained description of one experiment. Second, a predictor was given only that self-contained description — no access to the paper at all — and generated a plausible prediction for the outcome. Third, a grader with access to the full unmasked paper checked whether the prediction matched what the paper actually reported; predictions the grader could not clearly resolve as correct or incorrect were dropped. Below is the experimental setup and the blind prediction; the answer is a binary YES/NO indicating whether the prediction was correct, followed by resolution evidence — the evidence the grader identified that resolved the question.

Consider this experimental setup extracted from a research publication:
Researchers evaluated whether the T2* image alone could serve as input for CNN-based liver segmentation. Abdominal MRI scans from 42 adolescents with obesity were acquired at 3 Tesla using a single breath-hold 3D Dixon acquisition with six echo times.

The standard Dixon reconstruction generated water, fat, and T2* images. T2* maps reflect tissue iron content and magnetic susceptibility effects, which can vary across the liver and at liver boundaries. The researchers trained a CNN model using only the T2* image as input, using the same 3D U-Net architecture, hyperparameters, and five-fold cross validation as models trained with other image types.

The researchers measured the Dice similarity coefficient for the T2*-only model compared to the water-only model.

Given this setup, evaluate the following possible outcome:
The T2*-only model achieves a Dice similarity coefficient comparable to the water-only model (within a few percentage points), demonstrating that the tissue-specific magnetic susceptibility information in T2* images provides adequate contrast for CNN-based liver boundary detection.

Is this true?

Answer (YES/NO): NO